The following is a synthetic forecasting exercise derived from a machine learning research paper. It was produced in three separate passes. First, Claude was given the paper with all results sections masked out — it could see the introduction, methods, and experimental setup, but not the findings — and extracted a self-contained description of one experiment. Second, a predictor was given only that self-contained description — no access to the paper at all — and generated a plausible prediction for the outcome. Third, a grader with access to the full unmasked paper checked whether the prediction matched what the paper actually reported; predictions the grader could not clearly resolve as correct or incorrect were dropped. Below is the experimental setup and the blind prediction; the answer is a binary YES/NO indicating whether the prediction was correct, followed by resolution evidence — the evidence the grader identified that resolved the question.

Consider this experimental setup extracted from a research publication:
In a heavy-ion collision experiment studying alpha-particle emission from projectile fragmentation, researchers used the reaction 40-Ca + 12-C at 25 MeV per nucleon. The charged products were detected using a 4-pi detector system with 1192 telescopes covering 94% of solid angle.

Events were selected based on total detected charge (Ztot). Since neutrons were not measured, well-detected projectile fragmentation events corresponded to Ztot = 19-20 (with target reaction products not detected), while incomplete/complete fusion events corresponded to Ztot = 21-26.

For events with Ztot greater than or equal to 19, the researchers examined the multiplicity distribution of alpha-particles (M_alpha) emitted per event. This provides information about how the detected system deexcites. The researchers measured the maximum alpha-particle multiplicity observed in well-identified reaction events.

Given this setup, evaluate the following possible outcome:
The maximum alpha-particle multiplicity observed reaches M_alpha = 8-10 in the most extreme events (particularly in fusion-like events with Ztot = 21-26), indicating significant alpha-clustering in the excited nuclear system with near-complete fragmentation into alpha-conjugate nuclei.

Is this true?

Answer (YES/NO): NO